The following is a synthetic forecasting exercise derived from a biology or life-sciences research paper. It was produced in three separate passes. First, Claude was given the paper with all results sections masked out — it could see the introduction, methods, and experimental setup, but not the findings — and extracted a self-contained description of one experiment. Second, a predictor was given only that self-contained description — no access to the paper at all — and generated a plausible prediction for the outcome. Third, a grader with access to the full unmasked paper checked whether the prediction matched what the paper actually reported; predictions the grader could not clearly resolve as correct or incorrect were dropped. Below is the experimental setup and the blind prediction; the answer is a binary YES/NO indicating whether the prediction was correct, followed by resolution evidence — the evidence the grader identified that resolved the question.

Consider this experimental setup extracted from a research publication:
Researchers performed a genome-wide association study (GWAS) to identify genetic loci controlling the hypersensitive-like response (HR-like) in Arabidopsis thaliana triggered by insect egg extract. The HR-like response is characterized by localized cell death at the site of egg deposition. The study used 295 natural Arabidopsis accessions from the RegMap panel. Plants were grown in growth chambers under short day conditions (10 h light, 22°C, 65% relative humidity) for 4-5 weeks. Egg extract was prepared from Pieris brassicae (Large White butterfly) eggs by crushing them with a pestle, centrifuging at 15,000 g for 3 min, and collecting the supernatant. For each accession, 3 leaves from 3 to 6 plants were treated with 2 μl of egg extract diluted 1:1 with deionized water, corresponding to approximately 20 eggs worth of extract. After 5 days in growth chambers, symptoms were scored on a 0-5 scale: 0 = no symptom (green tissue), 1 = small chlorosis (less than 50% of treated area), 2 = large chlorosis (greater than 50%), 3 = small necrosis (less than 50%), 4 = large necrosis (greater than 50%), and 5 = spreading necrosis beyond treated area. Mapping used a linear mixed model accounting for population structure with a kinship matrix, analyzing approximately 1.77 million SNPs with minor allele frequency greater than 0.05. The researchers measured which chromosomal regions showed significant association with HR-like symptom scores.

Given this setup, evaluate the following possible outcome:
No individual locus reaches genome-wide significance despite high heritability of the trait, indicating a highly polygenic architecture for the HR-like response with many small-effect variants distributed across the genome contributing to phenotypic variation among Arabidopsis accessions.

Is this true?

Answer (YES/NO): NO